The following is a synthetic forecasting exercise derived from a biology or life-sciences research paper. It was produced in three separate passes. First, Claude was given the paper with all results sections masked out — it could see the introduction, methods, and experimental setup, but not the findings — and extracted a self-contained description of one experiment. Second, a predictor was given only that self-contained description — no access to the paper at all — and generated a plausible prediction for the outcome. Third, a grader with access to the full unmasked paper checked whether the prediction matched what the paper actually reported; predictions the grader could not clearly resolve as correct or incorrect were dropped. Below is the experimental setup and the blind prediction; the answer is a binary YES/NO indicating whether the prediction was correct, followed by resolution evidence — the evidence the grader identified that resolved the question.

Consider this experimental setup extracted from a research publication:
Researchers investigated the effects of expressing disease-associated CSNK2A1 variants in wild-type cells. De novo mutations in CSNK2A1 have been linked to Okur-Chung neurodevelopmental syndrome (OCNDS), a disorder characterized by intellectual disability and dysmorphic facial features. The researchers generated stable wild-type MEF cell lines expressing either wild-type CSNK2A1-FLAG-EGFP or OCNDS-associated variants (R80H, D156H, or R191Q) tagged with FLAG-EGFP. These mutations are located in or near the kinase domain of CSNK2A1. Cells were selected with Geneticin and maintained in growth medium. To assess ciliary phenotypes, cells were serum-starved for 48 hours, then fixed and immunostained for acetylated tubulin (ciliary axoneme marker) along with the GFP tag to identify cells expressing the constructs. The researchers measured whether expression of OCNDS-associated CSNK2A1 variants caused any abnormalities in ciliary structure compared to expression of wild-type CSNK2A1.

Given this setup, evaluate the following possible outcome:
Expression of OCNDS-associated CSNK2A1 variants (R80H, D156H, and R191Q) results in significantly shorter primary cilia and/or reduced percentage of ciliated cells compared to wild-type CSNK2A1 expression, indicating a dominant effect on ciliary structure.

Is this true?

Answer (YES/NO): NO